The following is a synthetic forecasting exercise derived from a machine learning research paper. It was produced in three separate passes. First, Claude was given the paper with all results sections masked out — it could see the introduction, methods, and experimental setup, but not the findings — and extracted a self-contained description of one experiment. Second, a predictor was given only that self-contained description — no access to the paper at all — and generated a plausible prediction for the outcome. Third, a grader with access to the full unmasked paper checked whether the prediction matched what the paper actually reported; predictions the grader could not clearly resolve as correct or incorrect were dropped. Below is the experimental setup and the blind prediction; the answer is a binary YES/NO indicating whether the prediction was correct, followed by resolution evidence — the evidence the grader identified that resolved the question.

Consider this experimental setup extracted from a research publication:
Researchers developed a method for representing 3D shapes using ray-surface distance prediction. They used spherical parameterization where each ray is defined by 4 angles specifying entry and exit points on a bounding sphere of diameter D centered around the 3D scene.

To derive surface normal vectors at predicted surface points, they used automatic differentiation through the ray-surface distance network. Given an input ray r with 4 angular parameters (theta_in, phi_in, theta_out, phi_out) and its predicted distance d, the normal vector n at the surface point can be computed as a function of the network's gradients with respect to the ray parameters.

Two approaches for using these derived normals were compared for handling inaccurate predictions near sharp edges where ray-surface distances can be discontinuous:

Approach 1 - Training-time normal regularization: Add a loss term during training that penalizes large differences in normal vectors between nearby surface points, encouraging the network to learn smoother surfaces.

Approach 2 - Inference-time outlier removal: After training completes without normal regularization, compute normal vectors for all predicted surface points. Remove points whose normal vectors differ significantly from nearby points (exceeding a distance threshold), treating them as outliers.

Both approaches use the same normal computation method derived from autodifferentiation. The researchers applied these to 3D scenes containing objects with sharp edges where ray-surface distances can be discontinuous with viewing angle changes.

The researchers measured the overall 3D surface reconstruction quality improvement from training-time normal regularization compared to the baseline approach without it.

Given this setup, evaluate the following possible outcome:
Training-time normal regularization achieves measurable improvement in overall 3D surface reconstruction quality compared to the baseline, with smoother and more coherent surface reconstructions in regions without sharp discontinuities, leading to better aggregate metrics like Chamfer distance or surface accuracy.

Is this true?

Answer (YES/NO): NO